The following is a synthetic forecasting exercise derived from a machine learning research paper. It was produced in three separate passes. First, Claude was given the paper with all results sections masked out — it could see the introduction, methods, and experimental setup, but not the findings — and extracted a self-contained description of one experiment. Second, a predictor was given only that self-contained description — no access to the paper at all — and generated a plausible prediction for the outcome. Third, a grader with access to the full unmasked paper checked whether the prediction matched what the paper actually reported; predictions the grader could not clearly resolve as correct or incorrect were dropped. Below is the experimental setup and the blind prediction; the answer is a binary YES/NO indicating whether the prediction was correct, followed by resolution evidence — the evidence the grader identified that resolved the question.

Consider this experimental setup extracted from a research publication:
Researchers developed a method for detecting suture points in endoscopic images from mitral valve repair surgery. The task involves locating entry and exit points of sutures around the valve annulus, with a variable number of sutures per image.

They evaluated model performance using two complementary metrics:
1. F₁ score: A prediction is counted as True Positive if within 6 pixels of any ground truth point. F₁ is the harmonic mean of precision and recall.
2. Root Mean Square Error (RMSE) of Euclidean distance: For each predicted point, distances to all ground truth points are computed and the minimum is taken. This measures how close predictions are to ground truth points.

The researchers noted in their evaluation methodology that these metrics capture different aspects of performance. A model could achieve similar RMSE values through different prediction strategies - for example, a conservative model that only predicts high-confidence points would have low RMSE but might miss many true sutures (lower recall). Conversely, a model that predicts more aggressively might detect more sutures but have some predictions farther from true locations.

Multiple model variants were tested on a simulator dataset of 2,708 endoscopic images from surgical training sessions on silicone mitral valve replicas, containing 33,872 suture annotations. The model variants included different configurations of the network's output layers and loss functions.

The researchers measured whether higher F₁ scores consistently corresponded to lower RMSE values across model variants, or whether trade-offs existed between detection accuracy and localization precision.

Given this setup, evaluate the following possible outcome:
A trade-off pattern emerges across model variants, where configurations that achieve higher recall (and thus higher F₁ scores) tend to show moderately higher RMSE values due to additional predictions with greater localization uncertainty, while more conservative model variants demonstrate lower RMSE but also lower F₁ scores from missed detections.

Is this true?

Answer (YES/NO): NO